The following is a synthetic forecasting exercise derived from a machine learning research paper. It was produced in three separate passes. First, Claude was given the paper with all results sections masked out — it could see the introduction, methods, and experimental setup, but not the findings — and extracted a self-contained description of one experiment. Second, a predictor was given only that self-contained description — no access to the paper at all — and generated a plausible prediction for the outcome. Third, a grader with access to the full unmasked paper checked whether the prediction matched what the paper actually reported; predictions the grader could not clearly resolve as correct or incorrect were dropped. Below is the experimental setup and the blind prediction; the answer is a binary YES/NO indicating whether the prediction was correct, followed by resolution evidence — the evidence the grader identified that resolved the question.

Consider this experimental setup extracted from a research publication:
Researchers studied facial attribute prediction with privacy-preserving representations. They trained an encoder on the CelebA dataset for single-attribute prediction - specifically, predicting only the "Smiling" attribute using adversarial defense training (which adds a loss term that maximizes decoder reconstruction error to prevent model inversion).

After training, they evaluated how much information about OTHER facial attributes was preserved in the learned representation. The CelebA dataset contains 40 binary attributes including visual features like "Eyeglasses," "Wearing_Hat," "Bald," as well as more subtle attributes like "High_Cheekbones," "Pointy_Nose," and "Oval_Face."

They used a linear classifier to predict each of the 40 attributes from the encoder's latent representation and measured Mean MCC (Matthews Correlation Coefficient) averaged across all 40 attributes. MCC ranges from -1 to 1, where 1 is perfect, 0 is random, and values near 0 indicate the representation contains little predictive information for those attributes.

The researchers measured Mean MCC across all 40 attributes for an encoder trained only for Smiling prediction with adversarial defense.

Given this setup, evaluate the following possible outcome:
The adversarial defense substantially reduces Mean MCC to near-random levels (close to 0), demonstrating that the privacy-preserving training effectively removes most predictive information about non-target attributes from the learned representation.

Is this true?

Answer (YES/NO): NO